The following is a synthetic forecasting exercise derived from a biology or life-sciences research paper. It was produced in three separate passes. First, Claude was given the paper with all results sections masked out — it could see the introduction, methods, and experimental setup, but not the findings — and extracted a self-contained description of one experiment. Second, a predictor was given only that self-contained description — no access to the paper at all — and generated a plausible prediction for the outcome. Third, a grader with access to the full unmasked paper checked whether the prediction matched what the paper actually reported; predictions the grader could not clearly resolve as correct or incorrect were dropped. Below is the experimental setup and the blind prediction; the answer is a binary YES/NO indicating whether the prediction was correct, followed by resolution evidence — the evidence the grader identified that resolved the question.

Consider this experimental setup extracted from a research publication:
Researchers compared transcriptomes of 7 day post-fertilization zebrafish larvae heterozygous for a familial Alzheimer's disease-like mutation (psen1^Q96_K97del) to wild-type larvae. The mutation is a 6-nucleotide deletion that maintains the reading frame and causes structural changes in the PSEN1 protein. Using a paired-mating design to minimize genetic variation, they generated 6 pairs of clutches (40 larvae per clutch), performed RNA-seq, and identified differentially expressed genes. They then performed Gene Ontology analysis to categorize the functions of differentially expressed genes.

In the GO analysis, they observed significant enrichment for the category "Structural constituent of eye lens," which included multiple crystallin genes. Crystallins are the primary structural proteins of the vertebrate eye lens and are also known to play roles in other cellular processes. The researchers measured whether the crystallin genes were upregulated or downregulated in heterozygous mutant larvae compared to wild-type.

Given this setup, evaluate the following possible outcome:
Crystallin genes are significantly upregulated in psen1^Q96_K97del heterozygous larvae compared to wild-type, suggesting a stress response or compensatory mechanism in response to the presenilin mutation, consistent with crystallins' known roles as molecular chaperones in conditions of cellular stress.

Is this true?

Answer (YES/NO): YES